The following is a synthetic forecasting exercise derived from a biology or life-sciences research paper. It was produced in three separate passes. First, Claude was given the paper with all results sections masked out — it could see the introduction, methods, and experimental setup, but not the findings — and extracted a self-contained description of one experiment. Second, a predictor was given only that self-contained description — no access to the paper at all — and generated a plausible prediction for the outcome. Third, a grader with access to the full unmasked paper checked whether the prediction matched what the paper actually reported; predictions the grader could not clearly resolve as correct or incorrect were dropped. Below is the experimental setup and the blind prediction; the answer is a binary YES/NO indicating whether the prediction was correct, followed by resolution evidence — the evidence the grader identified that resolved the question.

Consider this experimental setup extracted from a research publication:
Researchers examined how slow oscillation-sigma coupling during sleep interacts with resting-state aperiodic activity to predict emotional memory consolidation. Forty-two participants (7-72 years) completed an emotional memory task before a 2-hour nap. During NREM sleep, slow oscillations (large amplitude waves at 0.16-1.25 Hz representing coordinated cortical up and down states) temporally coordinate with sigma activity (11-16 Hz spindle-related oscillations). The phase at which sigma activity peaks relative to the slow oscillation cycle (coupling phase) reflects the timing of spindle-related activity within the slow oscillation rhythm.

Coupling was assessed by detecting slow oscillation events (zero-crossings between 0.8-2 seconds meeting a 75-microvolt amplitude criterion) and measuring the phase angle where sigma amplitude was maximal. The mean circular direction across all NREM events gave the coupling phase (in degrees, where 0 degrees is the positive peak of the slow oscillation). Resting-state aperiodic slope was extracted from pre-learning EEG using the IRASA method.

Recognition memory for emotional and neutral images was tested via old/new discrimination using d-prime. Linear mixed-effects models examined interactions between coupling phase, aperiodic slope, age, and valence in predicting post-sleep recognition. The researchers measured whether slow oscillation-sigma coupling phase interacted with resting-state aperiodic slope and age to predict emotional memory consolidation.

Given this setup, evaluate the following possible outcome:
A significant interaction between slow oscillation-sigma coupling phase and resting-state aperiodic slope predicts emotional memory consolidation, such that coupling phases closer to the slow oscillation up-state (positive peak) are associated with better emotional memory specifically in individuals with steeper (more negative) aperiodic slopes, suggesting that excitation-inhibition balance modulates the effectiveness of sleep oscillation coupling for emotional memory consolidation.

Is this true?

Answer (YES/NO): NO